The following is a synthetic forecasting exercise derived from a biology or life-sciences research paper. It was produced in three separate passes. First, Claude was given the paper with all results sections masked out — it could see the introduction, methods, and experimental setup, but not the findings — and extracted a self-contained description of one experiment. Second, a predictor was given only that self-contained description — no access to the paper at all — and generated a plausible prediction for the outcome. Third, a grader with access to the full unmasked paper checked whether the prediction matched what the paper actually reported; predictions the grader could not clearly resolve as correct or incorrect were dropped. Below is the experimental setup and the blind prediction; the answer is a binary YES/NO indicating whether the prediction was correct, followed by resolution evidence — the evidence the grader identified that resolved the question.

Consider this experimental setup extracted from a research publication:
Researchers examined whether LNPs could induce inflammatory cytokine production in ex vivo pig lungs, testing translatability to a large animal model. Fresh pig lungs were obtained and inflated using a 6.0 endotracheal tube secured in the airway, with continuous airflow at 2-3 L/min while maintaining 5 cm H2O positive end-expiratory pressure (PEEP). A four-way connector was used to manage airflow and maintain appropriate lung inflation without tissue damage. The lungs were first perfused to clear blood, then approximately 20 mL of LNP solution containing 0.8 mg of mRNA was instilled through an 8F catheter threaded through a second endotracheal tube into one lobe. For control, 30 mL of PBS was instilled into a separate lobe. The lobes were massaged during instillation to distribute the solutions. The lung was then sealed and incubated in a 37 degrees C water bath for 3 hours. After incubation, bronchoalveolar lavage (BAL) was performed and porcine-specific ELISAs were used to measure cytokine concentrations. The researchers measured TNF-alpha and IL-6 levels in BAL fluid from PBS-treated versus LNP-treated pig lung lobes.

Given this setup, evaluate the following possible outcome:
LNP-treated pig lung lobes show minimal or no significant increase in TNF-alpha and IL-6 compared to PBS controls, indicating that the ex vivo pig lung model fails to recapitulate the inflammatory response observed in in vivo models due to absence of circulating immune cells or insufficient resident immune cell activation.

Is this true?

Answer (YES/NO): NO